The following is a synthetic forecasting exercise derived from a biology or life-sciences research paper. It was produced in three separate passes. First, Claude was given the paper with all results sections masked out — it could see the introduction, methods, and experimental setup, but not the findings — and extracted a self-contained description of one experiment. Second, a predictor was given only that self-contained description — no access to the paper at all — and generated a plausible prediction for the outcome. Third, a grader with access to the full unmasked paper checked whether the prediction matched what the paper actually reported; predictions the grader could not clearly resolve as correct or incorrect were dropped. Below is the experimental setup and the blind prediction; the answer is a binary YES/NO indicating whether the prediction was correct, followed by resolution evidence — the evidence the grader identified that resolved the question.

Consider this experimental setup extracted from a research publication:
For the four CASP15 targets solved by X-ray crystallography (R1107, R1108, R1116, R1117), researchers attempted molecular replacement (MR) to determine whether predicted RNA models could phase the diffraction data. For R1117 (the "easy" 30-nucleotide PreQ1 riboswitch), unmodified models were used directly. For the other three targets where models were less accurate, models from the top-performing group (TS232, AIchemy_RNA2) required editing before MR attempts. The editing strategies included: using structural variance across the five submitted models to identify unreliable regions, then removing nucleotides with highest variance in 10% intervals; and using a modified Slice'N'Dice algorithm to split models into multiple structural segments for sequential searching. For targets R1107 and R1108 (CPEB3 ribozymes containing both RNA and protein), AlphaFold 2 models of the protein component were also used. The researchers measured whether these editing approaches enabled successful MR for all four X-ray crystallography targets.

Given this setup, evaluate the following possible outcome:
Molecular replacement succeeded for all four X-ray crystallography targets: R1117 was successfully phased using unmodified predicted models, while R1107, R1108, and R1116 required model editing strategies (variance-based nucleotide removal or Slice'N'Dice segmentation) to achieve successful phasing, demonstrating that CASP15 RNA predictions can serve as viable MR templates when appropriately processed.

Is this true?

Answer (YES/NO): YES